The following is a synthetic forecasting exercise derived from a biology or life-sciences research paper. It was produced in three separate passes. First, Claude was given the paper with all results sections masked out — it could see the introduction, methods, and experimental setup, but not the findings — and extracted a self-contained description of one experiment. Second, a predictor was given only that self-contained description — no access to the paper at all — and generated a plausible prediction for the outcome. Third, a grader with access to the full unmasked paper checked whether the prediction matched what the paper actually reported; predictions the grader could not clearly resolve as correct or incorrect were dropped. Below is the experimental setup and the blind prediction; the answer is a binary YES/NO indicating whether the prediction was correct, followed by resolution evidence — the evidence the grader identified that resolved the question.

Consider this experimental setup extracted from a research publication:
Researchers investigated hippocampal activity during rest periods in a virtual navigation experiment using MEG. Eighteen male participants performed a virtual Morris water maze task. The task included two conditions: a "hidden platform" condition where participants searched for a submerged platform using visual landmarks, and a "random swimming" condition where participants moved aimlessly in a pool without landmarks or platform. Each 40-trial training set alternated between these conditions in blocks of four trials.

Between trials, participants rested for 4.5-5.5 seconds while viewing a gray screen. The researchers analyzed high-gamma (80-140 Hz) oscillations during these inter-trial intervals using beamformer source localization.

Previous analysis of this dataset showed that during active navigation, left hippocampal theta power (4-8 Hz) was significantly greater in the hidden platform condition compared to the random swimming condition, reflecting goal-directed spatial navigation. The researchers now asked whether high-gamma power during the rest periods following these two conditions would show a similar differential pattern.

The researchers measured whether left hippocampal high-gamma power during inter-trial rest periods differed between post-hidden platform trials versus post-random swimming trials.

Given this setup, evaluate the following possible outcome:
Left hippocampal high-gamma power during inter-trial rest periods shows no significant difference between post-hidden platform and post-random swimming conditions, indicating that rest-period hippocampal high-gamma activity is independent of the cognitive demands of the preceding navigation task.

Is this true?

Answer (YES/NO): NO